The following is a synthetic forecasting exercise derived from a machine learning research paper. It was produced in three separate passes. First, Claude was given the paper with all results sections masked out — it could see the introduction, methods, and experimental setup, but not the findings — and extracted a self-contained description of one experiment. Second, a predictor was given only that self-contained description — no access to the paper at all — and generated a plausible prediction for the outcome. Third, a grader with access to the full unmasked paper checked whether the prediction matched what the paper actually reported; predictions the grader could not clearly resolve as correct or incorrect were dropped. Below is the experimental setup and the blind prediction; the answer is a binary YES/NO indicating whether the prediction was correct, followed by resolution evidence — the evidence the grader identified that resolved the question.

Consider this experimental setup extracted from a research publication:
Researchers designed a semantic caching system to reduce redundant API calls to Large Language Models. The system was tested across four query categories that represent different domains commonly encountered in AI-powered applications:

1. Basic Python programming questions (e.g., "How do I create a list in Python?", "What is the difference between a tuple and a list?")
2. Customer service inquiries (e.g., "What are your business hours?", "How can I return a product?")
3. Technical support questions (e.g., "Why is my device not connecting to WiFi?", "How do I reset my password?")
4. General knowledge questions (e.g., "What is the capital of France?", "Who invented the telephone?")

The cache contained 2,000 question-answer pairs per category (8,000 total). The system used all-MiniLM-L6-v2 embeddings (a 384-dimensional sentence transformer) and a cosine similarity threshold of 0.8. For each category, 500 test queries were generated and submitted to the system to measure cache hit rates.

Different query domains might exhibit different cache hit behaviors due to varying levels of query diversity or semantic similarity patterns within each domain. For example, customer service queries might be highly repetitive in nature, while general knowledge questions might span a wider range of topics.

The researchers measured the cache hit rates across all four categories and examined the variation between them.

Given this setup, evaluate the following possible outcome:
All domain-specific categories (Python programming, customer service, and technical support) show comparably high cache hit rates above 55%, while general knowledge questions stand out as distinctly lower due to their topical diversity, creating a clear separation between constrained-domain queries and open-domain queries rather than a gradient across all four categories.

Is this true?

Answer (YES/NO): NO